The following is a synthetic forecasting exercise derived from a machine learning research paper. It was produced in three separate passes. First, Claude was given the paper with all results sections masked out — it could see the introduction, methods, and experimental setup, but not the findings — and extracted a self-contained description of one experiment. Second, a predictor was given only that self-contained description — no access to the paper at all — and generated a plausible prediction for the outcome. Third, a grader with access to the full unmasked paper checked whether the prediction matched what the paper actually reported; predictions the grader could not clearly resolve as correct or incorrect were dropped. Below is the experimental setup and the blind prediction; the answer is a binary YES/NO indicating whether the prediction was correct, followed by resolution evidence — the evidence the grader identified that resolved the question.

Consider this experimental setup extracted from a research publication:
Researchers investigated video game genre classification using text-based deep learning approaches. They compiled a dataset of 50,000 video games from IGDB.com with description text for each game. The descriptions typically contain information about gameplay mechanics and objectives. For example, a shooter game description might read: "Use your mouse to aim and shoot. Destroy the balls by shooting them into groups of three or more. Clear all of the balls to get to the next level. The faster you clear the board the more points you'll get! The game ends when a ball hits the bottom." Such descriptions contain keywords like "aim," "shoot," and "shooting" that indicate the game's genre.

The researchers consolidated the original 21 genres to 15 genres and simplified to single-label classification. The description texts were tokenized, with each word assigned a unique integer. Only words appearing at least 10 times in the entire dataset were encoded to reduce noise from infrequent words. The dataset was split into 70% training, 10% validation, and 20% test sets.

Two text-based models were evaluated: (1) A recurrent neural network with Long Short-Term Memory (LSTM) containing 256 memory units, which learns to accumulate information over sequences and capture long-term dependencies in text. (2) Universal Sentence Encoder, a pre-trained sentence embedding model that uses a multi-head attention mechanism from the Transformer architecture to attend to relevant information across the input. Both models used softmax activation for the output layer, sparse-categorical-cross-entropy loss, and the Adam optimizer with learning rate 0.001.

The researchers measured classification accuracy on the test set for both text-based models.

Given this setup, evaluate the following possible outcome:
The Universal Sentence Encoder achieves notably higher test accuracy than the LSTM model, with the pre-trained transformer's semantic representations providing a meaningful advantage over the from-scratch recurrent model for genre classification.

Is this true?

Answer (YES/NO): YES